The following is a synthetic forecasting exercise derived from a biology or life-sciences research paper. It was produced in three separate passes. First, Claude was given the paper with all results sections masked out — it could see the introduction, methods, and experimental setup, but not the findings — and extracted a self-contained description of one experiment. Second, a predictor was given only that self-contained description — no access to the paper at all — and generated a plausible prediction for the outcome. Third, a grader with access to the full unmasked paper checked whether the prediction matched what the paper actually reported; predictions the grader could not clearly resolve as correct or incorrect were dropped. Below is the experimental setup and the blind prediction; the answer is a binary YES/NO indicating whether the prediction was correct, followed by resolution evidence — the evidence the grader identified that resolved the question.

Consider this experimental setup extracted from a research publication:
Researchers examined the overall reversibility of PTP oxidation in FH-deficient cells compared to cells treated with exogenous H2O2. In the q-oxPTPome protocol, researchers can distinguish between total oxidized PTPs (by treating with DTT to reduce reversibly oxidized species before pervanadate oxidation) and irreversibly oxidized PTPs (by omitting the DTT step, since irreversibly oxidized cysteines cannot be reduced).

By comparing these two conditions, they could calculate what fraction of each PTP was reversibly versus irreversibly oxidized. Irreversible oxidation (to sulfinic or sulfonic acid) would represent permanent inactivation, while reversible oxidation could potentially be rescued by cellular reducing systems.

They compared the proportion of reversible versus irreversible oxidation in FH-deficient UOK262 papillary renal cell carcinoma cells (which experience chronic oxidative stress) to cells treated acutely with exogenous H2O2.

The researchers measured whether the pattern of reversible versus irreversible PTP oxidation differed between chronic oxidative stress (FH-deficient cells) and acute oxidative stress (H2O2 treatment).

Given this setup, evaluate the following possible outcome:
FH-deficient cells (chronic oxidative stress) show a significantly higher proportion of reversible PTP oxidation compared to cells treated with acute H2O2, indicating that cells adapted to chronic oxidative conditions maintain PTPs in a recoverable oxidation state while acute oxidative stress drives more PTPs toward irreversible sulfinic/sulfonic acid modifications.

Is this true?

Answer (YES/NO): NO